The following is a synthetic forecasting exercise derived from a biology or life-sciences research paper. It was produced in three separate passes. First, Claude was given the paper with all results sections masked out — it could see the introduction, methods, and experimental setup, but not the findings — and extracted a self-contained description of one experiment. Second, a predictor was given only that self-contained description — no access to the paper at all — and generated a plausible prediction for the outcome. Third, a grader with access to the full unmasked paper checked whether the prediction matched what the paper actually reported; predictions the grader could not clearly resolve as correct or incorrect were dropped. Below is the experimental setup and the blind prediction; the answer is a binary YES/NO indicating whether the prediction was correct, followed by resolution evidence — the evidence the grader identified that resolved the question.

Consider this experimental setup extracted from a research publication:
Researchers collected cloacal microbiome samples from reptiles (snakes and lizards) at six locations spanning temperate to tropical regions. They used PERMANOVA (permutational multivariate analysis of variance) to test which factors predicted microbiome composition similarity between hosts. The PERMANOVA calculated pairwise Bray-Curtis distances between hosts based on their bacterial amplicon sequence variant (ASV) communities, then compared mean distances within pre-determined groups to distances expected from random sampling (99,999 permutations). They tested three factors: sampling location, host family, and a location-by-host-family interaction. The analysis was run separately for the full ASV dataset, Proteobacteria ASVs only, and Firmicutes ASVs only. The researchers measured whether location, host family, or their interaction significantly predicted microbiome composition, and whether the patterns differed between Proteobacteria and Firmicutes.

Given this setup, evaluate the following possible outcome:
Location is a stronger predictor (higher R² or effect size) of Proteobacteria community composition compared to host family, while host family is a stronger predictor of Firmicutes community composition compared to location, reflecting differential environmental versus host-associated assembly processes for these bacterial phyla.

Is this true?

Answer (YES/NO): YES